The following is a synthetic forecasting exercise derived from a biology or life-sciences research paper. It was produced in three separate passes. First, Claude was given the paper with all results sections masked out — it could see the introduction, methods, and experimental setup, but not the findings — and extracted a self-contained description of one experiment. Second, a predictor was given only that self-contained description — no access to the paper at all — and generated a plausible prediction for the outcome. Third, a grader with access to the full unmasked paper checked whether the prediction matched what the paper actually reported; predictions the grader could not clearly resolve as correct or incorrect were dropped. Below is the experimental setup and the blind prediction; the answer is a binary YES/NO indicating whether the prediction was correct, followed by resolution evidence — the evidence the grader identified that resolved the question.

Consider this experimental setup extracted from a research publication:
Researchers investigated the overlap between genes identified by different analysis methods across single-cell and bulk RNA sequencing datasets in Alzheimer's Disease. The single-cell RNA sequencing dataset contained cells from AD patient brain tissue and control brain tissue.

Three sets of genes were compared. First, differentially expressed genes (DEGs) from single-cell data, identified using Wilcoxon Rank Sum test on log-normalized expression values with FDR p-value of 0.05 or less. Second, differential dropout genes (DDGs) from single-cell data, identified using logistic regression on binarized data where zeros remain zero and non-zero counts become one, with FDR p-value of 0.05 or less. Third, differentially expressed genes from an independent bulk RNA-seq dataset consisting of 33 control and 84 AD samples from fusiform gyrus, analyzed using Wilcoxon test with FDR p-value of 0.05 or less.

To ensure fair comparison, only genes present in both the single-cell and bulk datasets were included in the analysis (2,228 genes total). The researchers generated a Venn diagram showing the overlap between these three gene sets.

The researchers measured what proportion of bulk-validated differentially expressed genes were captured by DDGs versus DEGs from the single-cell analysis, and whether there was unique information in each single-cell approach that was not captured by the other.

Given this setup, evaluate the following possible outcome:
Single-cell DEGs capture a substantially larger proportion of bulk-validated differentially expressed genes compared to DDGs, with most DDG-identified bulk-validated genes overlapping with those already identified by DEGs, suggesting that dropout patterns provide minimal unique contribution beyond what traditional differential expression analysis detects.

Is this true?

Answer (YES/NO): NO